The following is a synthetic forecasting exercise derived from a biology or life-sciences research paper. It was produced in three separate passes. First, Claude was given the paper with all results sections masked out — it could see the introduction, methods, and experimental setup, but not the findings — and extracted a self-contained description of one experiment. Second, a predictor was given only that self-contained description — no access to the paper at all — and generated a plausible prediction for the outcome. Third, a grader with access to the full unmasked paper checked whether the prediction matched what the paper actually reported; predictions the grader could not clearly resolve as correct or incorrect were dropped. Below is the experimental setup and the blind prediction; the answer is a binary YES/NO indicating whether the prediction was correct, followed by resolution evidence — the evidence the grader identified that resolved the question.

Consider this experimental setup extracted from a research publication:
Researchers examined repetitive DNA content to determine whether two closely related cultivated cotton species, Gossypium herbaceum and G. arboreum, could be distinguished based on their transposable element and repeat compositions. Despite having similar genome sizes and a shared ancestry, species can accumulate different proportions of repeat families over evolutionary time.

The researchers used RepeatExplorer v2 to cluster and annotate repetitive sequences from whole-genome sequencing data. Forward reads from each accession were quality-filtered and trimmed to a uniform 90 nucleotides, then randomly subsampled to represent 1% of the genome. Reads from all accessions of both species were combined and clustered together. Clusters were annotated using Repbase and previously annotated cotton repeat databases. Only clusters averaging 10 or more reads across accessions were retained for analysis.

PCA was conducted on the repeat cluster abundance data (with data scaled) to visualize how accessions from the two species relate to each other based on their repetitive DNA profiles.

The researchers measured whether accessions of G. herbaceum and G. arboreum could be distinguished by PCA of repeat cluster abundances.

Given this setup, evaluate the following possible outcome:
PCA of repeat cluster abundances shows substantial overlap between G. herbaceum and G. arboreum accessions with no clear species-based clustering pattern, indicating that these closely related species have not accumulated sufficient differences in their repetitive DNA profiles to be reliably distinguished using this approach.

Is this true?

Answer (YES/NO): NO